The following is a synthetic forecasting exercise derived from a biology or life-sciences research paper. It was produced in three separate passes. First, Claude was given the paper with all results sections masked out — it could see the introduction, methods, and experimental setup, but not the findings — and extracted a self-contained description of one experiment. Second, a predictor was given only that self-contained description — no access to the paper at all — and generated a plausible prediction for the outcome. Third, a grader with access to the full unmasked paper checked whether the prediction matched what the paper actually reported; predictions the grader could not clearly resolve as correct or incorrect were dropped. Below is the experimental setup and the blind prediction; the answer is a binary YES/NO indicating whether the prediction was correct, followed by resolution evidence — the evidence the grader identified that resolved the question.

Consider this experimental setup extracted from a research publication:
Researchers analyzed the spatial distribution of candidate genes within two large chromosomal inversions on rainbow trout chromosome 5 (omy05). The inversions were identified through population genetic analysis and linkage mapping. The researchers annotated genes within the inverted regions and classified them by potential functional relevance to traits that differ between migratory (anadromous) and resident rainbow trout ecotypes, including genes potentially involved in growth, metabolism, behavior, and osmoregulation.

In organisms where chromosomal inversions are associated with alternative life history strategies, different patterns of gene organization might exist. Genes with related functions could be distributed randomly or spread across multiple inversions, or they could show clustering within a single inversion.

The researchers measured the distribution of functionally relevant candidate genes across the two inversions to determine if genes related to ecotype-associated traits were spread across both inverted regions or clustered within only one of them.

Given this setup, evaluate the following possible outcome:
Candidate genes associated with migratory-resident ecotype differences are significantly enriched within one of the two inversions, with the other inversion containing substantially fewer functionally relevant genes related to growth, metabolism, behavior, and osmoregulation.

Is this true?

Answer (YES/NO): NO